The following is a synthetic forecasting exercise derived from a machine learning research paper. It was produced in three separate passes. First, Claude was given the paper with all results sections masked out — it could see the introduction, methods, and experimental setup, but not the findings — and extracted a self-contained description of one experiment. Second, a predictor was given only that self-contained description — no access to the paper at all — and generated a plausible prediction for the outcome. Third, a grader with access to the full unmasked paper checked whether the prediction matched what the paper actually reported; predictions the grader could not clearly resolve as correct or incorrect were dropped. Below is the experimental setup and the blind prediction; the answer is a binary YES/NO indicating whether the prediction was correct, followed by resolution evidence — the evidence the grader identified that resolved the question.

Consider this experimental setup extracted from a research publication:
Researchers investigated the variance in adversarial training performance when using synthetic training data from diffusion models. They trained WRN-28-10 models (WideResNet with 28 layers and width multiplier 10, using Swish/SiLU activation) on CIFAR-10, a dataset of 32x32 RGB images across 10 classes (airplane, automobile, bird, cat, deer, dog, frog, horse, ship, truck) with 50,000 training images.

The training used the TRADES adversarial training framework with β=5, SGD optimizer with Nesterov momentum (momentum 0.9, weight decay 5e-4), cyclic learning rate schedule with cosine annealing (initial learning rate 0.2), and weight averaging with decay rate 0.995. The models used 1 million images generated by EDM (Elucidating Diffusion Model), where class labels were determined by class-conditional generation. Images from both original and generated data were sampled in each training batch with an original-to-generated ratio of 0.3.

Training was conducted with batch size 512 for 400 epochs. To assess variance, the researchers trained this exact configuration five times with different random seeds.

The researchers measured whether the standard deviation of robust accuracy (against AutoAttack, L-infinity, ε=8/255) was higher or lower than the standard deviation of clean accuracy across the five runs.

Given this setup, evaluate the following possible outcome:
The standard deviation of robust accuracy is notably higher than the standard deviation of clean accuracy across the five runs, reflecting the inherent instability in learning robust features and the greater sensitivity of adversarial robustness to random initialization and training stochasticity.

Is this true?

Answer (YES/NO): NO